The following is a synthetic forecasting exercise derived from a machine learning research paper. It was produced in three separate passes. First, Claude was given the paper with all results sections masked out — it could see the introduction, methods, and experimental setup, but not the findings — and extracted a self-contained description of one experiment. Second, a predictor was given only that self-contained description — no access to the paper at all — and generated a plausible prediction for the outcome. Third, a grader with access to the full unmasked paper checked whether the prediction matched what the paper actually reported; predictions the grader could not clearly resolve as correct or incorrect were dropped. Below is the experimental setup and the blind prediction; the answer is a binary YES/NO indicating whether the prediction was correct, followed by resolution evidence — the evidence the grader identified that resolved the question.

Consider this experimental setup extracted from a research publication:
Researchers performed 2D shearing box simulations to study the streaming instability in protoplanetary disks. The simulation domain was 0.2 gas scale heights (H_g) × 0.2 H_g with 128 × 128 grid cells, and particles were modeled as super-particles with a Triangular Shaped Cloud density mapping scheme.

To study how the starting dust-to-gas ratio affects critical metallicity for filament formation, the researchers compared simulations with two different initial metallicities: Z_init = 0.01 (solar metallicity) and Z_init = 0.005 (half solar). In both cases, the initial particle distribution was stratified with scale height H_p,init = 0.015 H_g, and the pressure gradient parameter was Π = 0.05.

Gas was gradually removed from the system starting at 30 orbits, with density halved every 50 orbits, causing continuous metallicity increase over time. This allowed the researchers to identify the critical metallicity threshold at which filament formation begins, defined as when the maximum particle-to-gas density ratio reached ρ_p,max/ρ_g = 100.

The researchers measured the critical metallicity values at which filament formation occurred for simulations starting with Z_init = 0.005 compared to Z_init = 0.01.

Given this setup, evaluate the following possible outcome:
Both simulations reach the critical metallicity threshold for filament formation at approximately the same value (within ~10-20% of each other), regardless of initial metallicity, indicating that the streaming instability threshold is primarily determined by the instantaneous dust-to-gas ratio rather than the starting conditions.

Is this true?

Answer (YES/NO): YES